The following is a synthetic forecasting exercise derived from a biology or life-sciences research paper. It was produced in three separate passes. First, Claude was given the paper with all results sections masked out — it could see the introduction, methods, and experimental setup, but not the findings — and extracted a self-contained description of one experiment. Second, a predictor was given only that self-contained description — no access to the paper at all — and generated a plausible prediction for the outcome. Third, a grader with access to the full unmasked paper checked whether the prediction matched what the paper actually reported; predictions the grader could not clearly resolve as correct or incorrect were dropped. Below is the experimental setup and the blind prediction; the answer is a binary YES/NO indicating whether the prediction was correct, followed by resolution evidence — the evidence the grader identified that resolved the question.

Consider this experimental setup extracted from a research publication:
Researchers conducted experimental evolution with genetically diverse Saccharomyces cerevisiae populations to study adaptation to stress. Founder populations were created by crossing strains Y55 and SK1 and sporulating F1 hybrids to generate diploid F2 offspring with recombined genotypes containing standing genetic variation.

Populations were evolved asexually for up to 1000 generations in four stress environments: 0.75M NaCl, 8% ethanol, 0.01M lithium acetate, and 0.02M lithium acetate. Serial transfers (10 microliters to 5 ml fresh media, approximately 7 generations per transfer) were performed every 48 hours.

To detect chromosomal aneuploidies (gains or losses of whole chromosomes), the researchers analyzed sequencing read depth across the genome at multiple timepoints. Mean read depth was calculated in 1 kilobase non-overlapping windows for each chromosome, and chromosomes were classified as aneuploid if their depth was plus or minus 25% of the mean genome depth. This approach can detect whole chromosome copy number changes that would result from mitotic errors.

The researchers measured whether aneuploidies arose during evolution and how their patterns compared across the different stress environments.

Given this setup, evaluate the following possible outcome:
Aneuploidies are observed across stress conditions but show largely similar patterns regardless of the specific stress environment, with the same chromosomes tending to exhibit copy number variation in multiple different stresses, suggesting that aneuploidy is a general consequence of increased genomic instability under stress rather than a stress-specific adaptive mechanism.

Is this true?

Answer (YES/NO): NO